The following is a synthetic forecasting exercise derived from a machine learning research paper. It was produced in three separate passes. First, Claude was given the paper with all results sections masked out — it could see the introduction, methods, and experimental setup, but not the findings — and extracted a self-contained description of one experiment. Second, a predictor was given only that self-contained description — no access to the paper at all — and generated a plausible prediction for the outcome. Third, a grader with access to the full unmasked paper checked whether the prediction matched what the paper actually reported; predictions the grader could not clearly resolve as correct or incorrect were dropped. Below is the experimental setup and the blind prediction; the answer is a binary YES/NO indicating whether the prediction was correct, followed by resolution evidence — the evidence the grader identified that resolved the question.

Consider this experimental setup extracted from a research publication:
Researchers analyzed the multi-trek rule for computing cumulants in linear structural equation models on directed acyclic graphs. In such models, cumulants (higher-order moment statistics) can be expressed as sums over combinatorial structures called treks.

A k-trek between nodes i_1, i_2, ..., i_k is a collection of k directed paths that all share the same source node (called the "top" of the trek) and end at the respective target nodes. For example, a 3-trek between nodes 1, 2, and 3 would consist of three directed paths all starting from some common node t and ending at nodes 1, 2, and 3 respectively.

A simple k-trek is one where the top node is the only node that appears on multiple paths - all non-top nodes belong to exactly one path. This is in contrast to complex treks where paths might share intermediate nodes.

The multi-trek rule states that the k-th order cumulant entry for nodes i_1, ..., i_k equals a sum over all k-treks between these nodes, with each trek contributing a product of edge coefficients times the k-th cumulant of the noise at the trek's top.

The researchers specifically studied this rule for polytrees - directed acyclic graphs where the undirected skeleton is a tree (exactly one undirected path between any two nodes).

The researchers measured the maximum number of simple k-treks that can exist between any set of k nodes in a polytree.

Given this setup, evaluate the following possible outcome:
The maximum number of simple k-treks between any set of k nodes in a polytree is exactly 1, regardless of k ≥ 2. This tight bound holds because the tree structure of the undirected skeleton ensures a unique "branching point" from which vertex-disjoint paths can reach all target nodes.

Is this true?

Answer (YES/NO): YES